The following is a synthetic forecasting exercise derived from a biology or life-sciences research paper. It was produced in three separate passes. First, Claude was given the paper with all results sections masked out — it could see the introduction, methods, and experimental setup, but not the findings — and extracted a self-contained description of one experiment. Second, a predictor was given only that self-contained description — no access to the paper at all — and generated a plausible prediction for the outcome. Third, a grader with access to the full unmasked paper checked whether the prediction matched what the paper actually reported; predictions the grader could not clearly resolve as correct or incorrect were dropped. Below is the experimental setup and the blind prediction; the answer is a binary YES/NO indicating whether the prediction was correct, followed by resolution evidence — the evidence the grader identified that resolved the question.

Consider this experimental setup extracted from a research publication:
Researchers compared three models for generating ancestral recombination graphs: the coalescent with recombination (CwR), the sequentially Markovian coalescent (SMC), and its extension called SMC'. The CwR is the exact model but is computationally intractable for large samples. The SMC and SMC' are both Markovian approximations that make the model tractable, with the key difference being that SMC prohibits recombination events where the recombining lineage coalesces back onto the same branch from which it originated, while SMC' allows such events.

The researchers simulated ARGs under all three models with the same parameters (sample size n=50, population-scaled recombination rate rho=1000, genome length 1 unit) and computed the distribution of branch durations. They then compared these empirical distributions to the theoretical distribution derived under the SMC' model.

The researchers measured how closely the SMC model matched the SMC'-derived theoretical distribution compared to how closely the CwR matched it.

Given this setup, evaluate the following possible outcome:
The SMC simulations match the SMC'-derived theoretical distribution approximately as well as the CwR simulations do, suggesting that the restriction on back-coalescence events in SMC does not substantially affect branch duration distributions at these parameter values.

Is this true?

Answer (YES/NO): NO